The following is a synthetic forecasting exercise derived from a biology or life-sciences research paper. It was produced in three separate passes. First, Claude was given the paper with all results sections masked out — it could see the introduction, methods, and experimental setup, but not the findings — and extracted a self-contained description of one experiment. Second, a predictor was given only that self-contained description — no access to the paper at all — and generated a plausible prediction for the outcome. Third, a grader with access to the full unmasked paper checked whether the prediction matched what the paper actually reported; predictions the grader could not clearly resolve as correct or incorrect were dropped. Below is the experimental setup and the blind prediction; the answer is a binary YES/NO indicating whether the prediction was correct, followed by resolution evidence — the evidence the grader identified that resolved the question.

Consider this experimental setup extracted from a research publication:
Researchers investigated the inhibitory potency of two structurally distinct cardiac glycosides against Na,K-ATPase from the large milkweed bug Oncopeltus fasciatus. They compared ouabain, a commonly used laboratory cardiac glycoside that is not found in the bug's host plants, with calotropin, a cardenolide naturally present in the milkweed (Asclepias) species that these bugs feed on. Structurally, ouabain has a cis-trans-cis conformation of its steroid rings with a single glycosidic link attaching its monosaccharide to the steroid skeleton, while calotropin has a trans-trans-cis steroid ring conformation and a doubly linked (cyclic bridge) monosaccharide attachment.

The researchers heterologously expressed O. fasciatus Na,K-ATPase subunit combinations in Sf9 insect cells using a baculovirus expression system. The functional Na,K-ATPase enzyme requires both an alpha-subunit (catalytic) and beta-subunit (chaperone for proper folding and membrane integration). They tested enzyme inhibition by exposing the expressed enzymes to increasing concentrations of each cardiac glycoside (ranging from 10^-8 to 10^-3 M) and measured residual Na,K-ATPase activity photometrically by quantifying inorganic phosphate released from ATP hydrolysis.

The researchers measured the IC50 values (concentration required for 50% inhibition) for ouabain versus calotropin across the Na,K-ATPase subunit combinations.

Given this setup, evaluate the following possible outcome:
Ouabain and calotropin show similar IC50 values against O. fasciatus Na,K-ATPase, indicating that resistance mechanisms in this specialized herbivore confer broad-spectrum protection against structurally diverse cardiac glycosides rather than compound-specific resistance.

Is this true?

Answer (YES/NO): NO